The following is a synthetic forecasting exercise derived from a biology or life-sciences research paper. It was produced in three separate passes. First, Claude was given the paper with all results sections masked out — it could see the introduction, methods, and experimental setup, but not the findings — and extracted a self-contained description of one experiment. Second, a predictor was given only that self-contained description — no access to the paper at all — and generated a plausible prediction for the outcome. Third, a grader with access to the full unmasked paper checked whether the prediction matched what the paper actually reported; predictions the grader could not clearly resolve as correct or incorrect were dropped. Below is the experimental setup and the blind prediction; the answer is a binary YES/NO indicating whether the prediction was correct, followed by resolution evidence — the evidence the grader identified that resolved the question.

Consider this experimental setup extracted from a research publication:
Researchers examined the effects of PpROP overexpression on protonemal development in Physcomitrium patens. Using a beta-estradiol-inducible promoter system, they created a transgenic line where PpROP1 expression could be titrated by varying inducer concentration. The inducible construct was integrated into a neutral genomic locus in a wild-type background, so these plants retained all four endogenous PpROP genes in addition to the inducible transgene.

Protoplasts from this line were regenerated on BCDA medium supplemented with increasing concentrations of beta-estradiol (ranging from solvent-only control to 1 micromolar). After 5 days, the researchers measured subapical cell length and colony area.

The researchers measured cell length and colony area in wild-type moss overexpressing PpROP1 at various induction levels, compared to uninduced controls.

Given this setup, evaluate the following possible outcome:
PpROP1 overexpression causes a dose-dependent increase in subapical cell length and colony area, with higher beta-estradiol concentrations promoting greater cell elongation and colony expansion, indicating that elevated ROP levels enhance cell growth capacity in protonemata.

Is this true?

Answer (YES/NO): NO